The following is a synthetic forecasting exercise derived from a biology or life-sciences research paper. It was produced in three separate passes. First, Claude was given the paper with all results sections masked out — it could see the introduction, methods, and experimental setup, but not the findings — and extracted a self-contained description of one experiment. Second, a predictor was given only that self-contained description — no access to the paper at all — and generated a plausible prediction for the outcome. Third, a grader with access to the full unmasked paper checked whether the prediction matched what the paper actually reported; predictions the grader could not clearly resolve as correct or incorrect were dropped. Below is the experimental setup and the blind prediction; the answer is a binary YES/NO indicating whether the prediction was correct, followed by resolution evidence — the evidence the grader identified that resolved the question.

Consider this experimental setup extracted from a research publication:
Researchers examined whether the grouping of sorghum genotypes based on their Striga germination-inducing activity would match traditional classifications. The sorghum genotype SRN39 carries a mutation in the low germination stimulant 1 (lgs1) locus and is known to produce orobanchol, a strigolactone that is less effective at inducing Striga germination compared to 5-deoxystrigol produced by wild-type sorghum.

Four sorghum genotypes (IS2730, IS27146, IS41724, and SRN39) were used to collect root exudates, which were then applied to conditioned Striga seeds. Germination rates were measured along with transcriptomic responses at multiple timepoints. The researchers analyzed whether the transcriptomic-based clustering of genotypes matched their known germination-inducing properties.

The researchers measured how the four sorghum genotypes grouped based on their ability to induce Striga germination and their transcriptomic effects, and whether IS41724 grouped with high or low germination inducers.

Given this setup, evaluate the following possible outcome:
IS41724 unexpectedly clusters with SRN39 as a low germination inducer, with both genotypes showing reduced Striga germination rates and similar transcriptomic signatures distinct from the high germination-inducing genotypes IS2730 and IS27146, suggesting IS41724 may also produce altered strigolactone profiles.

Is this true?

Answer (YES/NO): YES